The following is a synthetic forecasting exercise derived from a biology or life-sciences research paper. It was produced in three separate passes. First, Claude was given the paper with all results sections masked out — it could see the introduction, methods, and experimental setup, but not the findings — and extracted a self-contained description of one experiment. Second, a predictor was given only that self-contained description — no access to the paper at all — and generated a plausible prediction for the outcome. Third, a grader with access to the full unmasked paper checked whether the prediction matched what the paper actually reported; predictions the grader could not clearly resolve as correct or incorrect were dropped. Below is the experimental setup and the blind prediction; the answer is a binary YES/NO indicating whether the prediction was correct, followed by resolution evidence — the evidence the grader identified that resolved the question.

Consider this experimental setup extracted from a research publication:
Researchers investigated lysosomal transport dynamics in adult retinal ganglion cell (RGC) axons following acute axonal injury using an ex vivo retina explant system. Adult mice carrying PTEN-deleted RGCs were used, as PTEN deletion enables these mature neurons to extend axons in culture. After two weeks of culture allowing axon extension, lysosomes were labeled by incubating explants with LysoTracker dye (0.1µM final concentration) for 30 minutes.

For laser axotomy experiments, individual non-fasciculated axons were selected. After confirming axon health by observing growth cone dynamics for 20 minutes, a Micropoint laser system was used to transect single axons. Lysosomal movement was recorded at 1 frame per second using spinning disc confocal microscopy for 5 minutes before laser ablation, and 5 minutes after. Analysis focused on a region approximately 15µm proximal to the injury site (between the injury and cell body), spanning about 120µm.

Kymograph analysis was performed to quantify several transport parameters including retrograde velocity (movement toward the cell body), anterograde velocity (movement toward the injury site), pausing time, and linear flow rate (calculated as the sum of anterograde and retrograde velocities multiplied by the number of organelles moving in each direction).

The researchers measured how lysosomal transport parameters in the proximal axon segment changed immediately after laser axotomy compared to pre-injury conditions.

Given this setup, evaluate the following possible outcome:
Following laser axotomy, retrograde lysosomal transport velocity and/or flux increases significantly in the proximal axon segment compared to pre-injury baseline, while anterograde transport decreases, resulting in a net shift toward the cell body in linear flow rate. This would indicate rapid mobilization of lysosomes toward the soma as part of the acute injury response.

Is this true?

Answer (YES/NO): NO